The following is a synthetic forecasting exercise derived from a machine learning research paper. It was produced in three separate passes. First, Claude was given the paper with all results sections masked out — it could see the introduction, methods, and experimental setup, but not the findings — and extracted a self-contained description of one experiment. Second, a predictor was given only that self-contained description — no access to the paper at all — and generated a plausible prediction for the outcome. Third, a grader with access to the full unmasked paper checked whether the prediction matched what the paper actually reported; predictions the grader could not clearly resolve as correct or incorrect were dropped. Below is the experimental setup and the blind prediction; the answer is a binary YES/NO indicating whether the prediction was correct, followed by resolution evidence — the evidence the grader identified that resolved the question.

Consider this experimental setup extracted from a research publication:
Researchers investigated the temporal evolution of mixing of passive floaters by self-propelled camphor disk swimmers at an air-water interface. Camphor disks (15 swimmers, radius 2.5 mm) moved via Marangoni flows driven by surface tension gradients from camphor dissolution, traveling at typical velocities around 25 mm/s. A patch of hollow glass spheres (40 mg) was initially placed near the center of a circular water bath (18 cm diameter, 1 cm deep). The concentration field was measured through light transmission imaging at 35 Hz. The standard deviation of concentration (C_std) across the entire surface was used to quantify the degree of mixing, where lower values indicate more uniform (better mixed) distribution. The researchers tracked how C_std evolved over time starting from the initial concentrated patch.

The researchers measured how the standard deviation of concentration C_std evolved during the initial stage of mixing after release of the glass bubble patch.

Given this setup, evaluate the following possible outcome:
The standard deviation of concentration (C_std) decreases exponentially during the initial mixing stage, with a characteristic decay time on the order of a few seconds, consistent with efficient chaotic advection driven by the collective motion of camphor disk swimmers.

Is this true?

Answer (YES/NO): NO